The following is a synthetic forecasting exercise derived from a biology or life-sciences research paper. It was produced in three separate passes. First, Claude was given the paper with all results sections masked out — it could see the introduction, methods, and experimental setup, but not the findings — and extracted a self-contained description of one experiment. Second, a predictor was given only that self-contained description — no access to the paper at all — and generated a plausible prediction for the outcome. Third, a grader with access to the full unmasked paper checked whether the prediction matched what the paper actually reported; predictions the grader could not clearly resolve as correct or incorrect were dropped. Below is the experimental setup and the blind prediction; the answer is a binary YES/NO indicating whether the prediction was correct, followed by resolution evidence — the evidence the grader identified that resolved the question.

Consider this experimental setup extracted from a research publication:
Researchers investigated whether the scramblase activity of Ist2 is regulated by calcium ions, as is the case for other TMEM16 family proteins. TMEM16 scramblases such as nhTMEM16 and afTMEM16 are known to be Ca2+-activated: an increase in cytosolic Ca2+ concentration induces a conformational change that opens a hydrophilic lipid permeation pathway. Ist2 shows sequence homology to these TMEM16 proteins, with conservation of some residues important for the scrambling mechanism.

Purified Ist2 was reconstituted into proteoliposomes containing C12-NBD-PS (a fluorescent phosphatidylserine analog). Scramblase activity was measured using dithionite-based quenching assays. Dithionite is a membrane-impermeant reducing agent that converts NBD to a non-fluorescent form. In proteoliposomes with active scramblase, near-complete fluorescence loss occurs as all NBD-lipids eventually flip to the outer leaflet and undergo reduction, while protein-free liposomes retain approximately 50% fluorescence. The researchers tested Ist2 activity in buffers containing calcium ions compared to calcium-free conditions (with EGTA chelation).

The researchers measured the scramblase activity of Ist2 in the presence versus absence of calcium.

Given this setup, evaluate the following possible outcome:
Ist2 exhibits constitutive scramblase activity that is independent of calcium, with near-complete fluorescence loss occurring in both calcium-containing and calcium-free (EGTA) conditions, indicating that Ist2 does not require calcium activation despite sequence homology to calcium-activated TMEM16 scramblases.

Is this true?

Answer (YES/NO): YES